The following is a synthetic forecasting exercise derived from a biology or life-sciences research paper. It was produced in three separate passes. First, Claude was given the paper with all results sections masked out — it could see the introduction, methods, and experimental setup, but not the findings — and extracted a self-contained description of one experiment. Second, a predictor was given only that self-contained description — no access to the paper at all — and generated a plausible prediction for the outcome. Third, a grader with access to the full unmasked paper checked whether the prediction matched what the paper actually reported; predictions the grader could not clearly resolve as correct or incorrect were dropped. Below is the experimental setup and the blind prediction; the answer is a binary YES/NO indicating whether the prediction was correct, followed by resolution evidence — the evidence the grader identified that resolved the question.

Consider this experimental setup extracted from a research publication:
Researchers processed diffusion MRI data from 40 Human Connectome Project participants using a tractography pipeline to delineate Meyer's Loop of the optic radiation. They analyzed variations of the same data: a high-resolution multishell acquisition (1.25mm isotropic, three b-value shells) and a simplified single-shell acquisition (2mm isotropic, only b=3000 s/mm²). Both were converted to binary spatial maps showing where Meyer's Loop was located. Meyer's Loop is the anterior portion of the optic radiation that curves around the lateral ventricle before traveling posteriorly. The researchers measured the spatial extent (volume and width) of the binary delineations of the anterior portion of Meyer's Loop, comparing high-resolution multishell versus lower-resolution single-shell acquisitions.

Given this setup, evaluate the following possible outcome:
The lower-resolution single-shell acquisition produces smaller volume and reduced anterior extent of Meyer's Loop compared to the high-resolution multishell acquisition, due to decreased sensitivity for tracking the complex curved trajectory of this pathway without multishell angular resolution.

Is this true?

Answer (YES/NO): NO